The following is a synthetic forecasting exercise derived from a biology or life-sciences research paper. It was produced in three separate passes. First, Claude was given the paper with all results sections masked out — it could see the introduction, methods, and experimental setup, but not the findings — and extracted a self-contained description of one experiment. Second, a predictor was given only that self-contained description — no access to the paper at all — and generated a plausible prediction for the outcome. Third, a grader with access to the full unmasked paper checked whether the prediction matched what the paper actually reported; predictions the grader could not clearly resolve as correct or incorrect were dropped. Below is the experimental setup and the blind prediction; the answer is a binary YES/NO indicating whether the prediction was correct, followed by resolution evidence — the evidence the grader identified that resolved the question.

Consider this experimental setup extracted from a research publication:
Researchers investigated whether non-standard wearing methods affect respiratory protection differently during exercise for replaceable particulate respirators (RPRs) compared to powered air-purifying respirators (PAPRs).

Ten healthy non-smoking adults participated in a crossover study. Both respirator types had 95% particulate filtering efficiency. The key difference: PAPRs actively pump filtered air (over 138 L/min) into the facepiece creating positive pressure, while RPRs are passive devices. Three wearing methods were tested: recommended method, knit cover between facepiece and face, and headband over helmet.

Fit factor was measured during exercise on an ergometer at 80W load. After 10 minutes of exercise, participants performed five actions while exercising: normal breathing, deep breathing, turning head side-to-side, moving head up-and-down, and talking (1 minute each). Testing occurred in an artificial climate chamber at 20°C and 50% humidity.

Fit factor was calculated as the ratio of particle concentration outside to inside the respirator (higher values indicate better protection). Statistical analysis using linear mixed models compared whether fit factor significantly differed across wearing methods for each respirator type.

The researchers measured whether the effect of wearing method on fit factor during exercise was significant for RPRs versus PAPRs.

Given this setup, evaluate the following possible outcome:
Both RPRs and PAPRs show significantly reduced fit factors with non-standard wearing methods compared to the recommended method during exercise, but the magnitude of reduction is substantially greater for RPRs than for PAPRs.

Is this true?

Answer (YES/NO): NO